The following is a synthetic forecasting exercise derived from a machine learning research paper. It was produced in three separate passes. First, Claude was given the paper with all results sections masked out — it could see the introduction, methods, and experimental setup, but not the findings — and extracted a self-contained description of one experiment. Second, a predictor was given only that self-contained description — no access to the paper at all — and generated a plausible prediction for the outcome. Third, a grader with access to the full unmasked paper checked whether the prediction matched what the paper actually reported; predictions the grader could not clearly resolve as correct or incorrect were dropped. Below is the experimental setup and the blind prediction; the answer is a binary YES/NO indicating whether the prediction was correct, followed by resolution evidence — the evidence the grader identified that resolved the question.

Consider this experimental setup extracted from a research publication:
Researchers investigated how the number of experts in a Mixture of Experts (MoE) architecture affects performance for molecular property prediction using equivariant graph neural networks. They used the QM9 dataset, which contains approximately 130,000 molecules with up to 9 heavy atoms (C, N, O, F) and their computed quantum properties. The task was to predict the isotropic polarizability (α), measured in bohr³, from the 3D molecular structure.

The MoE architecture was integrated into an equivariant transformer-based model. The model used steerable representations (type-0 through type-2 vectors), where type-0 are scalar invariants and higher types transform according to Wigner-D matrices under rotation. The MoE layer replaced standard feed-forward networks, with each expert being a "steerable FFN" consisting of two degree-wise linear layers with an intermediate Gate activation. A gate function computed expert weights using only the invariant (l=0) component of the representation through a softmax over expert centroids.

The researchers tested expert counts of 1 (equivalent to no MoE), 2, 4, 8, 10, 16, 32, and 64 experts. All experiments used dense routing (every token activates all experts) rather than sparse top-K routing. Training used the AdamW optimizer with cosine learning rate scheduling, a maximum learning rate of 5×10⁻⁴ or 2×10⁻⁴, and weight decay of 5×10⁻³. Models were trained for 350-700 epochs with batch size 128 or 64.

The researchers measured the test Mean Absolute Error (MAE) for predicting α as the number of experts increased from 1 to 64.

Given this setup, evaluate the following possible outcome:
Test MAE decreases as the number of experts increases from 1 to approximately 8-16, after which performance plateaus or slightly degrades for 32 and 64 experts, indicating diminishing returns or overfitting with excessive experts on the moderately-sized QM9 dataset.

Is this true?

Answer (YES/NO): NO